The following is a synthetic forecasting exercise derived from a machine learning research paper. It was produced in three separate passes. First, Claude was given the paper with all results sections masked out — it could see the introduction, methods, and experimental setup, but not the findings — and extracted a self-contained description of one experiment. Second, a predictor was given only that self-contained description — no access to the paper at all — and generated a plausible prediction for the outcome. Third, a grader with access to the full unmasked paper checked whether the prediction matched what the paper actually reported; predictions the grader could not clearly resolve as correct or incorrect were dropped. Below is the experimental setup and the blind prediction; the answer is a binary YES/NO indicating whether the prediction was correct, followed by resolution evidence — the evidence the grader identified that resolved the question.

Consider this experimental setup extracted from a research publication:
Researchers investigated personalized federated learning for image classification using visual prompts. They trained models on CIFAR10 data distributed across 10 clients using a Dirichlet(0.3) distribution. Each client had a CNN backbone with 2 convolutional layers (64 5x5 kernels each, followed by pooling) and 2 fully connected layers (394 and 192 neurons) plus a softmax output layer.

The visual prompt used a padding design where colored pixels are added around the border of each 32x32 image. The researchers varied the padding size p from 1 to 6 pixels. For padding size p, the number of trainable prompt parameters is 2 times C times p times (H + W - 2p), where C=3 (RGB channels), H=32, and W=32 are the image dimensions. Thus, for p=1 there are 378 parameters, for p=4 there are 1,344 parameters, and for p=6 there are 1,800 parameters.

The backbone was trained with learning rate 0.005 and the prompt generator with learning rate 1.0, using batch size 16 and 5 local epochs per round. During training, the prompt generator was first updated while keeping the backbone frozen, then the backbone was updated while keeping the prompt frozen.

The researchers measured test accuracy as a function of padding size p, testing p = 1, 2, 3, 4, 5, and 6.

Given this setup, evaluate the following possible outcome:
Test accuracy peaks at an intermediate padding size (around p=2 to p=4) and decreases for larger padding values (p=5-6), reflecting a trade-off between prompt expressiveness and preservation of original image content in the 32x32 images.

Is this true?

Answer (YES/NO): YES